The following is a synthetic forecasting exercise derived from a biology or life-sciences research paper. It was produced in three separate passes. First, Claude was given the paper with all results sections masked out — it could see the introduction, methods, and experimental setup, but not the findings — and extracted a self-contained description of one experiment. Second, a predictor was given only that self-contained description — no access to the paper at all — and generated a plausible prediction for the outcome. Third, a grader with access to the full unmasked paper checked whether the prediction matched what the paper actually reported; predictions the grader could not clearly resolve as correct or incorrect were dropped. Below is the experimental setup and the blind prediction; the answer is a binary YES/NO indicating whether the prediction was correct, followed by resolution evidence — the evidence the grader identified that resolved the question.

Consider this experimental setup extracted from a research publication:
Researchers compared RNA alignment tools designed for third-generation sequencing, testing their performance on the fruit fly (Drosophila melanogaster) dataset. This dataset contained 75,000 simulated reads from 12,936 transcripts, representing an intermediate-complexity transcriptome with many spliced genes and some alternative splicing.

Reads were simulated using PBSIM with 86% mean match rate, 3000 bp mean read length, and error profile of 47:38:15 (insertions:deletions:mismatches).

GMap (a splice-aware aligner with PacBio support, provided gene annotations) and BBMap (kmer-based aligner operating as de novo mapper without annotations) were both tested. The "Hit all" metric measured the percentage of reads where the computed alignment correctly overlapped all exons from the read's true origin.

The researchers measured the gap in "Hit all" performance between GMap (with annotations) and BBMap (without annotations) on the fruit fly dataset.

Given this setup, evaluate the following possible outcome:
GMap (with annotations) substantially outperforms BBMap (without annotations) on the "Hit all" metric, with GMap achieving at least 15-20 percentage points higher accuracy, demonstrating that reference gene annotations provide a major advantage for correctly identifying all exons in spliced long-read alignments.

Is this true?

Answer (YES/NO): YES